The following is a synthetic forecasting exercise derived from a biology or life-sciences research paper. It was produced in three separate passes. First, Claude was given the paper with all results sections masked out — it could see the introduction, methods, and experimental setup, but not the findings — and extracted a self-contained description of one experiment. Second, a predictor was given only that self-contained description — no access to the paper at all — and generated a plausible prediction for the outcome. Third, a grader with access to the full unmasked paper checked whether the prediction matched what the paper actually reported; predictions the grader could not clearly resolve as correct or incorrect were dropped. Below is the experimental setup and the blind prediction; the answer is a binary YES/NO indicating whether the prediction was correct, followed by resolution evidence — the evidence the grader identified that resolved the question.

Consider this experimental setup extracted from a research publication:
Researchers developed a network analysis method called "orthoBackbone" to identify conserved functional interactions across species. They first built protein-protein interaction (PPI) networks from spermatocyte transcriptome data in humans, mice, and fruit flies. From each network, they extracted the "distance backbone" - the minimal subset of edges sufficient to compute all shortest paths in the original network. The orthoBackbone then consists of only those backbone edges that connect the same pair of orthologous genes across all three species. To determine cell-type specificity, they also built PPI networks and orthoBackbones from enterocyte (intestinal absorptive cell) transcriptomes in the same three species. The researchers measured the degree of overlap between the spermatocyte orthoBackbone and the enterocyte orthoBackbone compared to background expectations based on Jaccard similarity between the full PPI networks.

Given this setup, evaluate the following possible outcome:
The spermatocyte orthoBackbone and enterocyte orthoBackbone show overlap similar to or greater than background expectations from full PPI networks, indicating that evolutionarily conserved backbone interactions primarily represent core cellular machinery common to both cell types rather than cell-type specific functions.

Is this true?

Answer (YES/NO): NO